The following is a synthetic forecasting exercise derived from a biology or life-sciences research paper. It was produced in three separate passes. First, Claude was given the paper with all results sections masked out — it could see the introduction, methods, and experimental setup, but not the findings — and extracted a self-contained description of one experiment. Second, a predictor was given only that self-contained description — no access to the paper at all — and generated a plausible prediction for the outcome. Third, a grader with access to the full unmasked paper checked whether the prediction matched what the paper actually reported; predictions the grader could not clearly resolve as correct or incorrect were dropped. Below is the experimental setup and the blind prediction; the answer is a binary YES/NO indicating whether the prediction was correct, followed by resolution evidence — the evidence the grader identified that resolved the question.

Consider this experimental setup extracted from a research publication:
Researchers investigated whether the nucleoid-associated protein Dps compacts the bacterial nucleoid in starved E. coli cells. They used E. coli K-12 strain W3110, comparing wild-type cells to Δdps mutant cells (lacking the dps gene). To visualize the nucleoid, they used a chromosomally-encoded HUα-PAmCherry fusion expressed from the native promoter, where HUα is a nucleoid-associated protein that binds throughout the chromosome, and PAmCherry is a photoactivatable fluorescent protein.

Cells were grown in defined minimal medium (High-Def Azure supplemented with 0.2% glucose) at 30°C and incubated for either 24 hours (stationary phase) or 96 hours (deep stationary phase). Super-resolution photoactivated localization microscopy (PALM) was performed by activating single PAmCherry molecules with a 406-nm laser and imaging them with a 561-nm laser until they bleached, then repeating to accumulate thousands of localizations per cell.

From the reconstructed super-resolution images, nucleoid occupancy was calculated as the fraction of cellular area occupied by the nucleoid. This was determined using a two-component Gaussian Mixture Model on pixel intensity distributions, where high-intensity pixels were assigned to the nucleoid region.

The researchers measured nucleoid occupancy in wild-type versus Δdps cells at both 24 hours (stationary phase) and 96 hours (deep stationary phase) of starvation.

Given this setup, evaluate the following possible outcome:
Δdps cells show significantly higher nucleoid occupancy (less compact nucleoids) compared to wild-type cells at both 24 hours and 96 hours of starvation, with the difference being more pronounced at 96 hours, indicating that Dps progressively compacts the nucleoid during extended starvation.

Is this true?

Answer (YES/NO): NO